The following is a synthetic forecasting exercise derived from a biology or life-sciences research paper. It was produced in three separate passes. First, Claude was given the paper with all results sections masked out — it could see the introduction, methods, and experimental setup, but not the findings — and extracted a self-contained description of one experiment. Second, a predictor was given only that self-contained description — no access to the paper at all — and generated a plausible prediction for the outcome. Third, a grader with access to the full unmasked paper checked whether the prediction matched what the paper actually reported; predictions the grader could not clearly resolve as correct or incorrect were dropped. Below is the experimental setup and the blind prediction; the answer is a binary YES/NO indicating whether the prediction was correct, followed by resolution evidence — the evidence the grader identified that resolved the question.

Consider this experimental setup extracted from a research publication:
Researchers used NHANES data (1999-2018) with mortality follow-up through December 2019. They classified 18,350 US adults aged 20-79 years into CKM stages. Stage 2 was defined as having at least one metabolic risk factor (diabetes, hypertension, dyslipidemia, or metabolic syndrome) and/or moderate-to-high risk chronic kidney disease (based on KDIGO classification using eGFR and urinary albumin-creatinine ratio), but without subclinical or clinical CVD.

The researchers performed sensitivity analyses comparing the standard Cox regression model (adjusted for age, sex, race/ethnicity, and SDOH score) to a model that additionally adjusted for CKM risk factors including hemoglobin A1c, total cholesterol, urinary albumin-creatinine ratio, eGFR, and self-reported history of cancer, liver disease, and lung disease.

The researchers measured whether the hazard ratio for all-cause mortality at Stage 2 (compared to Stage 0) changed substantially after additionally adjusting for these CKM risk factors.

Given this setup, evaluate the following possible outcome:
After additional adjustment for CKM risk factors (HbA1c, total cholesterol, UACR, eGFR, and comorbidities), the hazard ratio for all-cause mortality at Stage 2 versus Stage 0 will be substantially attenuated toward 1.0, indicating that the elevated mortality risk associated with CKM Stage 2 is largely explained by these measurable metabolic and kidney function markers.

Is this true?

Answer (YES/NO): NO